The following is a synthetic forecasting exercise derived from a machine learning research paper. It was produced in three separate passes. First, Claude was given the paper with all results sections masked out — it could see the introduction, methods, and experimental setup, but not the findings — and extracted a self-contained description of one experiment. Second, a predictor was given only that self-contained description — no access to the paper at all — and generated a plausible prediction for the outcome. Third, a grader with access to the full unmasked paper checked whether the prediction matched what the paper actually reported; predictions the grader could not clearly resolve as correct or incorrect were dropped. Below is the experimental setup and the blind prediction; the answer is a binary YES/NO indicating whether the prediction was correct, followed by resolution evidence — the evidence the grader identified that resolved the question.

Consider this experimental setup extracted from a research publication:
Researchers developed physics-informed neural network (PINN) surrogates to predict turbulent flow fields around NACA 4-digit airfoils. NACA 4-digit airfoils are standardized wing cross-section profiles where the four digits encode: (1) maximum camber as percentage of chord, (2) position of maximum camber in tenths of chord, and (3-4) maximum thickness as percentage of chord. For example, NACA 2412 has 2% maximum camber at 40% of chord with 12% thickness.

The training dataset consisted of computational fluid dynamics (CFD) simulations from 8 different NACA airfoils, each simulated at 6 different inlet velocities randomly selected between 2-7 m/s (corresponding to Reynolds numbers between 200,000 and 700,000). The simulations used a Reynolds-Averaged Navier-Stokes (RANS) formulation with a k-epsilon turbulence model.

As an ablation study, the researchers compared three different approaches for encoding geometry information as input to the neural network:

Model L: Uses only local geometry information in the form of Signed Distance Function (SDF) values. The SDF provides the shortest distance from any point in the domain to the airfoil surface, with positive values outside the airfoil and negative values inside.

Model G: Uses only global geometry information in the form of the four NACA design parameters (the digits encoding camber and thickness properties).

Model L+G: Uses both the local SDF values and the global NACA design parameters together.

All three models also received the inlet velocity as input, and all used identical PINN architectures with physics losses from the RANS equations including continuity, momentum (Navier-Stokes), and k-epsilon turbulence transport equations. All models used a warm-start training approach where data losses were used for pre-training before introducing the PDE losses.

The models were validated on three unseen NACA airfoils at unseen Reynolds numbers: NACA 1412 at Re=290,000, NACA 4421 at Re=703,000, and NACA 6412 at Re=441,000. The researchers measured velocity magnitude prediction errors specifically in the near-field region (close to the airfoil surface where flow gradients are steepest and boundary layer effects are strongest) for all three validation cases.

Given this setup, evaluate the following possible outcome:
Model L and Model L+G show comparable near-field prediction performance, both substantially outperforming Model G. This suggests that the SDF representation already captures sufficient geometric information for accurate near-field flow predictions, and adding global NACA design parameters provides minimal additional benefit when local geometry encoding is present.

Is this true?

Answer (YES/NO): NO